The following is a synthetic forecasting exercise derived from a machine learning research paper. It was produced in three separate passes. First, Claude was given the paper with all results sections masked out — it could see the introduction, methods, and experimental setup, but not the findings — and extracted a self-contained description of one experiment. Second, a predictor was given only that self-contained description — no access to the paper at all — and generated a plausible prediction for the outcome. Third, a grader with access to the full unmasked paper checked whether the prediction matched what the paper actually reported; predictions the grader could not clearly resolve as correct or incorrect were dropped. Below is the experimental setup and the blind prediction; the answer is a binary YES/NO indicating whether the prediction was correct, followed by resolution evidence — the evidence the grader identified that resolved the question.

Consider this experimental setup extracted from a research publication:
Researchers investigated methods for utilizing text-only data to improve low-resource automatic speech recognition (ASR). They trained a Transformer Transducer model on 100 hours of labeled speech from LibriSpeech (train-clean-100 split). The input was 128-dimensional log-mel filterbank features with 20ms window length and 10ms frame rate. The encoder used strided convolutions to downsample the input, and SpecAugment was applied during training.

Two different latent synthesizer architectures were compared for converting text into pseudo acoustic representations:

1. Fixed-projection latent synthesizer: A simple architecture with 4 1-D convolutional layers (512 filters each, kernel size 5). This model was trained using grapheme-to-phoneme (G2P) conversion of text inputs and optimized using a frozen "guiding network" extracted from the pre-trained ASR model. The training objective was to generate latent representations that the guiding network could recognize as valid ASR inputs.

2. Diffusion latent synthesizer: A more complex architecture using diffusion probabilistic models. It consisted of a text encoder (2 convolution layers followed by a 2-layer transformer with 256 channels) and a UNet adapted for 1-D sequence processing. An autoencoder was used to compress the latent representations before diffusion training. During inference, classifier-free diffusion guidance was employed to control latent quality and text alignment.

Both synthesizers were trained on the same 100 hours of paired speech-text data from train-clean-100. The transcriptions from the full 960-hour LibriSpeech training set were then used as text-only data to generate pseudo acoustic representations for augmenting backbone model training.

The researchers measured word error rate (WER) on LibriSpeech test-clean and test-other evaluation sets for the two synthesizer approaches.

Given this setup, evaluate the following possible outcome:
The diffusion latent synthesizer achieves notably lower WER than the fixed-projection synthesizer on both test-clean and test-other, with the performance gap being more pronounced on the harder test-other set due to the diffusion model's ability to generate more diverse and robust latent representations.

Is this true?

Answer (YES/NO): NO